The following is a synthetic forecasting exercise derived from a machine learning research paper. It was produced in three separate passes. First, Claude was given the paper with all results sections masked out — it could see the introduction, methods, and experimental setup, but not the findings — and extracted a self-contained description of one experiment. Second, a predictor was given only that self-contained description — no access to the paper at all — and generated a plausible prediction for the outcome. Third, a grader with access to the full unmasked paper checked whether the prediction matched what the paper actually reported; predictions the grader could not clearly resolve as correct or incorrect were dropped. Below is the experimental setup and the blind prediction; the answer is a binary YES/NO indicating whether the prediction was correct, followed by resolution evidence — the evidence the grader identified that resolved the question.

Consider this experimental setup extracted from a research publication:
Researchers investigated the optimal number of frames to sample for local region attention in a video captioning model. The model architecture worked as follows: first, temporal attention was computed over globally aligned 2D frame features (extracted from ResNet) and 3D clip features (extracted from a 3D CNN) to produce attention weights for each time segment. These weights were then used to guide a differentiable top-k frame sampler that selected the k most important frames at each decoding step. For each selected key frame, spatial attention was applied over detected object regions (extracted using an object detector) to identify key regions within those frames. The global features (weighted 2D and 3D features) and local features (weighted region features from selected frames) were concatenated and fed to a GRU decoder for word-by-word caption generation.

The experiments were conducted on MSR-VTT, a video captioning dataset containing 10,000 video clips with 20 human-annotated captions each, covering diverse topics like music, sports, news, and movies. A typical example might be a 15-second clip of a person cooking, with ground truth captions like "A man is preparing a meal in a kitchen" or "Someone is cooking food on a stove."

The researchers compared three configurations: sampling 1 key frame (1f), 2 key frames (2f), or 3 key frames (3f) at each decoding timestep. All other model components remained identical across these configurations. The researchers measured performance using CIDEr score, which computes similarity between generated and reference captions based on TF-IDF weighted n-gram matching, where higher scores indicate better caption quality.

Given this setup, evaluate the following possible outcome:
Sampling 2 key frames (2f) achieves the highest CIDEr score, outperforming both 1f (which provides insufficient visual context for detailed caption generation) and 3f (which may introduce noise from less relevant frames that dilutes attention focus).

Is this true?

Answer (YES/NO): YES